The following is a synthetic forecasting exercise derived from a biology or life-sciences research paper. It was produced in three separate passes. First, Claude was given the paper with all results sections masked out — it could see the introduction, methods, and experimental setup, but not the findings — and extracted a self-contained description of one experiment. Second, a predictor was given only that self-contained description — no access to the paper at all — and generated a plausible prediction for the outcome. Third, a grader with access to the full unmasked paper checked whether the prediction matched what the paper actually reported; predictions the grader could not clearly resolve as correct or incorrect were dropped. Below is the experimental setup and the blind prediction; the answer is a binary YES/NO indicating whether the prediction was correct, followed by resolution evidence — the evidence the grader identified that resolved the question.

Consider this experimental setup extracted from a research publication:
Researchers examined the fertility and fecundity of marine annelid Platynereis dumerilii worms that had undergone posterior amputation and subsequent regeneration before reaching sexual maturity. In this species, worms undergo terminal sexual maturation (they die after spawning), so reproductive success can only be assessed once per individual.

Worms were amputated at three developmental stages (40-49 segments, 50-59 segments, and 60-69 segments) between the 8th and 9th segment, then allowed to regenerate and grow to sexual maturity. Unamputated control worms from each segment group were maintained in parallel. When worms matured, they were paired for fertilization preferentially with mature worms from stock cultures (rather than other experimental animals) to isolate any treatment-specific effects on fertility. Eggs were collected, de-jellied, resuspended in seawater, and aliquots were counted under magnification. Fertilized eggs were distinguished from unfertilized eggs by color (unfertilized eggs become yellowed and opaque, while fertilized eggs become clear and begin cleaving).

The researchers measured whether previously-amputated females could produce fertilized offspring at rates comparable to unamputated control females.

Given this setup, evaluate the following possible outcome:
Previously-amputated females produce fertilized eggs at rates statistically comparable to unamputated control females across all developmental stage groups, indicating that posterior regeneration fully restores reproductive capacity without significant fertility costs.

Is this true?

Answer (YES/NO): YES